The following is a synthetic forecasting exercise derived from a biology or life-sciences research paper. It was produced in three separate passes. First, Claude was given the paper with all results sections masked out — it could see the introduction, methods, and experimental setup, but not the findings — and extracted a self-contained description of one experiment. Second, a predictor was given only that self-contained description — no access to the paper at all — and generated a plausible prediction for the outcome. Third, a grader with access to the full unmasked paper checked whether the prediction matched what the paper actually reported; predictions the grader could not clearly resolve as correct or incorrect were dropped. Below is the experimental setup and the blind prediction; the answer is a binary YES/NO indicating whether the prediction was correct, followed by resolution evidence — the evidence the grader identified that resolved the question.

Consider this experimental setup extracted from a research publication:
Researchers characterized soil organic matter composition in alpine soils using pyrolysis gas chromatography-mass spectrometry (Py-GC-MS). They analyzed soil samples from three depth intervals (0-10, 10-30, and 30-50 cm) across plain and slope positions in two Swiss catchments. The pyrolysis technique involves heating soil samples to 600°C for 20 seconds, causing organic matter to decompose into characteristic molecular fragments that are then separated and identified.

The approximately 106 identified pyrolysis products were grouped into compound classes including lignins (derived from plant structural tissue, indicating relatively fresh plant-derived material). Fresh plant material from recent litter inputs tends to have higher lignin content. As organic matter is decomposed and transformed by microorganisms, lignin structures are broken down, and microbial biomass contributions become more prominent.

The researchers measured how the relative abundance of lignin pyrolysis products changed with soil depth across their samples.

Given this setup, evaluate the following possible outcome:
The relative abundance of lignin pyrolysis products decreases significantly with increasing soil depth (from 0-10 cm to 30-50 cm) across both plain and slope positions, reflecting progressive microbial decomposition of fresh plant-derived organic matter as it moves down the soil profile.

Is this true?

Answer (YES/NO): YES